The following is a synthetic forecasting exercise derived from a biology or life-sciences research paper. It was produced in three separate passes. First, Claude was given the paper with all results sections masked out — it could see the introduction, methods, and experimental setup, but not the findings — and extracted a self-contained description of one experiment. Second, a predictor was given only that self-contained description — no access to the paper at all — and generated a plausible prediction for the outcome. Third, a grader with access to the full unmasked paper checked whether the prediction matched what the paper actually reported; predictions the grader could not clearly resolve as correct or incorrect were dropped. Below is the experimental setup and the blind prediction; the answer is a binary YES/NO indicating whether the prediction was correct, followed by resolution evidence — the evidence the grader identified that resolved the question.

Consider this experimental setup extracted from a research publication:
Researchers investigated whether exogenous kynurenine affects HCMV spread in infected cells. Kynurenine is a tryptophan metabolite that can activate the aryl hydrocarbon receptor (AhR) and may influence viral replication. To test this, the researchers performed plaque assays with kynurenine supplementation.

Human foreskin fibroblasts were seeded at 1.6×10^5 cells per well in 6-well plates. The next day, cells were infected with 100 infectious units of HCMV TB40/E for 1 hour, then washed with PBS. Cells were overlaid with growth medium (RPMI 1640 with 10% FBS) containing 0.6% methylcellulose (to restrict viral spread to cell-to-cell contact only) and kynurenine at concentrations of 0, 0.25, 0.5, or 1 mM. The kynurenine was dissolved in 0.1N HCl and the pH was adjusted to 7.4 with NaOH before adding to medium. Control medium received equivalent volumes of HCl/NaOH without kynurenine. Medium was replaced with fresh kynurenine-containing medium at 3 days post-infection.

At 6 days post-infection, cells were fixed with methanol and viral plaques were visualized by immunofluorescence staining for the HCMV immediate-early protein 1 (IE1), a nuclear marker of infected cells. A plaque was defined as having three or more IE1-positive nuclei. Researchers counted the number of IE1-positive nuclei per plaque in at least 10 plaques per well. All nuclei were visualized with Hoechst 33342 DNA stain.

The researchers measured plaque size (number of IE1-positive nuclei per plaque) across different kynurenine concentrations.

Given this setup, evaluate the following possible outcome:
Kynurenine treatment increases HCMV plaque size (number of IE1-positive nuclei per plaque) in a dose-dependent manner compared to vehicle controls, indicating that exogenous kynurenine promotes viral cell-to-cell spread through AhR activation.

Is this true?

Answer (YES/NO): NO